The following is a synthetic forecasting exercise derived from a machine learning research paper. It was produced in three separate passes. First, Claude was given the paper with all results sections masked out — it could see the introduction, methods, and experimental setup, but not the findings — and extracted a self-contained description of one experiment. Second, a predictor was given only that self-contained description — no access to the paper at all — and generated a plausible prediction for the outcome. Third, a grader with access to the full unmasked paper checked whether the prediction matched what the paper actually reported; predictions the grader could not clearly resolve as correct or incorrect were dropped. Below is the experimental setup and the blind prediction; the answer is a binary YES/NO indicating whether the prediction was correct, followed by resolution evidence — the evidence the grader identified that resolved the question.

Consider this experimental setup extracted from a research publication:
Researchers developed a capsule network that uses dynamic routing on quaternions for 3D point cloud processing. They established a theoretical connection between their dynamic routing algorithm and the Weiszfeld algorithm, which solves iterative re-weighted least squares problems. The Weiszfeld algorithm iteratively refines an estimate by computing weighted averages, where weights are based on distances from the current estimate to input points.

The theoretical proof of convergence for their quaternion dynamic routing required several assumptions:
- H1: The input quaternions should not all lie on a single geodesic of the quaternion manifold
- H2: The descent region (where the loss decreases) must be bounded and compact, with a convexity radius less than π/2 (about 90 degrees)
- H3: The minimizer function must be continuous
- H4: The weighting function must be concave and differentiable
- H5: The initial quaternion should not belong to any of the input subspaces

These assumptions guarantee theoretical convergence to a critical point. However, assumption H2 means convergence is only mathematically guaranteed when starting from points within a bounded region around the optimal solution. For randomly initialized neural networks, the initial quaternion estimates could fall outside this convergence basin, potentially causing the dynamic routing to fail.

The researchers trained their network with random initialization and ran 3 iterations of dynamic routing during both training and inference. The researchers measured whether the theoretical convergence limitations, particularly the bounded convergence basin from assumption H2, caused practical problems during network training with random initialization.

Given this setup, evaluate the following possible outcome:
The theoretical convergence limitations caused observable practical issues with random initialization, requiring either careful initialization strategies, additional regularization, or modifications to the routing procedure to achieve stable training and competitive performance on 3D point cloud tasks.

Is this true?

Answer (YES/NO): NO